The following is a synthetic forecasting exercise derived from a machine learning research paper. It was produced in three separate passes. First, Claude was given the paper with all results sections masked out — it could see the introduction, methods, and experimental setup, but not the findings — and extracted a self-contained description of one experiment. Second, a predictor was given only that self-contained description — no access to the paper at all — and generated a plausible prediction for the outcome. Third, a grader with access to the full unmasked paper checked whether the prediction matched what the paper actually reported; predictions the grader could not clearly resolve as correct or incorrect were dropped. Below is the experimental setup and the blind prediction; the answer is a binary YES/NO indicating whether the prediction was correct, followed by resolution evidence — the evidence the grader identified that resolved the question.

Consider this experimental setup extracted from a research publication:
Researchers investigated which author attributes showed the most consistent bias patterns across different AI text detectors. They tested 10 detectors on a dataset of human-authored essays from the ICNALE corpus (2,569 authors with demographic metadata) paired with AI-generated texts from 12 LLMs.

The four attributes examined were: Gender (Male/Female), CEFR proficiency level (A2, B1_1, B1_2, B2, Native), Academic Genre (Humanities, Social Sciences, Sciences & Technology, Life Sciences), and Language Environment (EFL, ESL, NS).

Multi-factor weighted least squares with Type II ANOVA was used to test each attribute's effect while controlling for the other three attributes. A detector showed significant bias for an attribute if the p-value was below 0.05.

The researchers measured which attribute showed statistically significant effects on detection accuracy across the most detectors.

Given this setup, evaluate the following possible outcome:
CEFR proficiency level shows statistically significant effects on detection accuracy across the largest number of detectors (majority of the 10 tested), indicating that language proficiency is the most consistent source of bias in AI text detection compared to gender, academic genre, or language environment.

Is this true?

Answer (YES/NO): YES